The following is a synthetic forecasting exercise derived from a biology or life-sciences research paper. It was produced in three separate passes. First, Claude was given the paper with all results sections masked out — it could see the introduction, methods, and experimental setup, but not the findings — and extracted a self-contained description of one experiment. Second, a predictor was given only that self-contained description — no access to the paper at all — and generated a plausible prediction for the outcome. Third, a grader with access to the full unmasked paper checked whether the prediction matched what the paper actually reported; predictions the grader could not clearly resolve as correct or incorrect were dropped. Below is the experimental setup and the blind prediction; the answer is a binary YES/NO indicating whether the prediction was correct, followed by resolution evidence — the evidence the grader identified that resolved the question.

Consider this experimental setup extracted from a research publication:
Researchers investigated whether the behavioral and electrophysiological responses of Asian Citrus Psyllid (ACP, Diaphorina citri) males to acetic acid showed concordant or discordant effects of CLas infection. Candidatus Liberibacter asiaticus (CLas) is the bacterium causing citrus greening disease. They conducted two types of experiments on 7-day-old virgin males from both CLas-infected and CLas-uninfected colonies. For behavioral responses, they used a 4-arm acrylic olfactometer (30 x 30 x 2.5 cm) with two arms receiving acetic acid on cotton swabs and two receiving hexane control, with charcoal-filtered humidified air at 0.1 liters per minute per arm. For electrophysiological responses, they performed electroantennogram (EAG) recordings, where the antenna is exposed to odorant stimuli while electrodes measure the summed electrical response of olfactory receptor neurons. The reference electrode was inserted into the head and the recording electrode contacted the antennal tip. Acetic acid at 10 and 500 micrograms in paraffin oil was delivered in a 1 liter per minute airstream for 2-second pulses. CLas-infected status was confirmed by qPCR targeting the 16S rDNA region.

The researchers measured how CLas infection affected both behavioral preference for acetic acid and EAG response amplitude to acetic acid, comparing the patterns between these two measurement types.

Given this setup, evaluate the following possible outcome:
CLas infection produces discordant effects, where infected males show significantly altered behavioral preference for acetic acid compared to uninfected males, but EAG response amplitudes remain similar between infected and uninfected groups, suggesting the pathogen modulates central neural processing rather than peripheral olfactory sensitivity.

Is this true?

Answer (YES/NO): NO